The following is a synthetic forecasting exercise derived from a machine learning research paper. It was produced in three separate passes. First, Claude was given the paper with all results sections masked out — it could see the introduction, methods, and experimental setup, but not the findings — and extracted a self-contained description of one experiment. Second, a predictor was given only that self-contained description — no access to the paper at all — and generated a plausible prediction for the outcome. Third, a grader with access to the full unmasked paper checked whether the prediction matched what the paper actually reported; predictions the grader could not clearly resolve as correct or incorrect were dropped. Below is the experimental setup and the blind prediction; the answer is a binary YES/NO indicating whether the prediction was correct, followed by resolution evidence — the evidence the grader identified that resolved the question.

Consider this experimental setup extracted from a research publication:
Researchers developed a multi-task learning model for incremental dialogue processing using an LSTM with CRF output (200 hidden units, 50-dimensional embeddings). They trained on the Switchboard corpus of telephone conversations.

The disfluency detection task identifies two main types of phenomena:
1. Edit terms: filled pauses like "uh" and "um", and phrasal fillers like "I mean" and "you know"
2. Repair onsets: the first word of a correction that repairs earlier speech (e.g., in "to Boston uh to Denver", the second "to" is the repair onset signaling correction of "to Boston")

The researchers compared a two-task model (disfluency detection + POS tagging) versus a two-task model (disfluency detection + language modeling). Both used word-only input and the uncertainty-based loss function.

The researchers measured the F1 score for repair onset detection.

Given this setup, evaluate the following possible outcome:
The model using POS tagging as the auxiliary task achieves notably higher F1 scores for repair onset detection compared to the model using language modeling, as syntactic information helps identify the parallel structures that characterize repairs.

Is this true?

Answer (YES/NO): NO